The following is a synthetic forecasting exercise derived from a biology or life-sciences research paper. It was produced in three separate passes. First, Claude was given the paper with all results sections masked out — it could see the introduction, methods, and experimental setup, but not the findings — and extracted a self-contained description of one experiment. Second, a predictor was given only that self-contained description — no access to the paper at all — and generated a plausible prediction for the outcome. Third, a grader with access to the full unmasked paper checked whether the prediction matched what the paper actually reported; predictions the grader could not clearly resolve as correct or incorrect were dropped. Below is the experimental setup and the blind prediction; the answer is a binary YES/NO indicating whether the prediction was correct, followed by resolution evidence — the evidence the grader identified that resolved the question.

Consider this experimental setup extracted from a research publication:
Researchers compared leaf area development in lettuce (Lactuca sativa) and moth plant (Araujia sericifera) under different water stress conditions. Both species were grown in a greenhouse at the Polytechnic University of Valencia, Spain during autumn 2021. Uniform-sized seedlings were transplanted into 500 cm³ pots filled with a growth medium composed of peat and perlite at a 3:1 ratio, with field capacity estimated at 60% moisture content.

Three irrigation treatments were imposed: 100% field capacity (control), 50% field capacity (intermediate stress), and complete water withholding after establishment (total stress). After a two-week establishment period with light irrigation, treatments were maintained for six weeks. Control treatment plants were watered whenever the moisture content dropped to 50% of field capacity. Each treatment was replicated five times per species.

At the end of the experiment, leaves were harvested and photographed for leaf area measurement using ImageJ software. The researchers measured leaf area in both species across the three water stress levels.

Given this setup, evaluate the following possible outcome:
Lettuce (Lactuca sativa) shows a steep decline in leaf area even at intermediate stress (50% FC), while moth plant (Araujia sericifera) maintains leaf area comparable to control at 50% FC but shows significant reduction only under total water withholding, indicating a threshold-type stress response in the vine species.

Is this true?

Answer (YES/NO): NO